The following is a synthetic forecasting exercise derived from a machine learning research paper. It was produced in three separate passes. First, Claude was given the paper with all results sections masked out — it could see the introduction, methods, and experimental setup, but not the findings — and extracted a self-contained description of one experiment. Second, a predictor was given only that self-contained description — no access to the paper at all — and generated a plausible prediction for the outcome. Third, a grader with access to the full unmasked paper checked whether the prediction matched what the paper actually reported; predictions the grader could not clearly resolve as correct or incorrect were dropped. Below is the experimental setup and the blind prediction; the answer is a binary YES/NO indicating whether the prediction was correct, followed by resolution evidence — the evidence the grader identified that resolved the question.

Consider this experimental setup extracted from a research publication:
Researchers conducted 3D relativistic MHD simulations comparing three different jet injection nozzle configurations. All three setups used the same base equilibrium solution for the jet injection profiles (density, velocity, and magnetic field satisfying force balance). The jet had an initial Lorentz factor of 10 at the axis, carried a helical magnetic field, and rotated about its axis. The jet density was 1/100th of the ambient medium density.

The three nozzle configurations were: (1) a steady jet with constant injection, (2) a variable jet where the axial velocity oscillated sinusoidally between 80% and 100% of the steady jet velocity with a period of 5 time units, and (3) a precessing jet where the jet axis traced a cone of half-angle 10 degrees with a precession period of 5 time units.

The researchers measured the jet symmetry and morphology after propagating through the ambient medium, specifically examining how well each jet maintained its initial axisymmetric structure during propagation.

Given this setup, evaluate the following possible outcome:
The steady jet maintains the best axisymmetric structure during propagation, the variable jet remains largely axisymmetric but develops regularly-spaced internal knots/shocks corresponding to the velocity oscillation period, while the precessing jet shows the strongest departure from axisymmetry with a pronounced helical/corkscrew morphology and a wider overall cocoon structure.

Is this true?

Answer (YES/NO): NO